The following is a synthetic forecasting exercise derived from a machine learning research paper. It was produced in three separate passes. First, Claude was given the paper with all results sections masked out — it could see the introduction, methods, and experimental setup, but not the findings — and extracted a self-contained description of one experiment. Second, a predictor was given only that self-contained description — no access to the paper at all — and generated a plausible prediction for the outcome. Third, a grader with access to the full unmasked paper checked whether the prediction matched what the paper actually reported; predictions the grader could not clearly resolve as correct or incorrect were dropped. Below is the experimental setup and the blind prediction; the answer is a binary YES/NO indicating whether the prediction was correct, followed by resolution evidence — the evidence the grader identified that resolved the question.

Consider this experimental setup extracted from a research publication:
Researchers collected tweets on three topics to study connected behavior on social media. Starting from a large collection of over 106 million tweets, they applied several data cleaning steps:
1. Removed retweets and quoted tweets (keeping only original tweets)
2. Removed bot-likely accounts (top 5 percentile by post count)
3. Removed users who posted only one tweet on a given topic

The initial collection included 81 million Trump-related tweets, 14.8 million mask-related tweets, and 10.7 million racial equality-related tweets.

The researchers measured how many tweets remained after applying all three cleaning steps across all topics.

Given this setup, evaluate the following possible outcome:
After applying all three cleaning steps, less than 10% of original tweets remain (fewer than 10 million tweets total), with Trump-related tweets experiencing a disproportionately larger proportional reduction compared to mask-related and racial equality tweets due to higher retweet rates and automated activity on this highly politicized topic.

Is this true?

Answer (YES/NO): NO